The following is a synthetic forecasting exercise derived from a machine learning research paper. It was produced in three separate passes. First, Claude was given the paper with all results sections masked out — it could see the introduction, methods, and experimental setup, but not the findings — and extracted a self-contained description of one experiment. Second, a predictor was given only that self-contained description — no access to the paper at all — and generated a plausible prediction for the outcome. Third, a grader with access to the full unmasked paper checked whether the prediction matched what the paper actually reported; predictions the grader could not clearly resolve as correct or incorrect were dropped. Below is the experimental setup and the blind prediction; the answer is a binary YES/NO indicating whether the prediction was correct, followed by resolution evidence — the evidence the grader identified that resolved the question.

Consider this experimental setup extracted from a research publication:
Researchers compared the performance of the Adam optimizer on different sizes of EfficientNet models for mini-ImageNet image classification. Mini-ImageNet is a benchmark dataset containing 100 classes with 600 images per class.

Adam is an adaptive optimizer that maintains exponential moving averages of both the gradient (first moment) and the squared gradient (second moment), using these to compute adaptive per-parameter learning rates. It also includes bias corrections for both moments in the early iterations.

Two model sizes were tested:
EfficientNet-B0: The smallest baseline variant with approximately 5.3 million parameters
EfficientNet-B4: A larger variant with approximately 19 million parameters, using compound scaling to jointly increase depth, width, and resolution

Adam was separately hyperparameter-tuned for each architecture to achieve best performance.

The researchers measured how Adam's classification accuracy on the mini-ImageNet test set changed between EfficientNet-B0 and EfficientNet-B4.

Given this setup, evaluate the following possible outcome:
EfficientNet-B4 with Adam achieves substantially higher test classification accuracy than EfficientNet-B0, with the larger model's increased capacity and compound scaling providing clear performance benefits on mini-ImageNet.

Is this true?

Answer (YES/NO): NO